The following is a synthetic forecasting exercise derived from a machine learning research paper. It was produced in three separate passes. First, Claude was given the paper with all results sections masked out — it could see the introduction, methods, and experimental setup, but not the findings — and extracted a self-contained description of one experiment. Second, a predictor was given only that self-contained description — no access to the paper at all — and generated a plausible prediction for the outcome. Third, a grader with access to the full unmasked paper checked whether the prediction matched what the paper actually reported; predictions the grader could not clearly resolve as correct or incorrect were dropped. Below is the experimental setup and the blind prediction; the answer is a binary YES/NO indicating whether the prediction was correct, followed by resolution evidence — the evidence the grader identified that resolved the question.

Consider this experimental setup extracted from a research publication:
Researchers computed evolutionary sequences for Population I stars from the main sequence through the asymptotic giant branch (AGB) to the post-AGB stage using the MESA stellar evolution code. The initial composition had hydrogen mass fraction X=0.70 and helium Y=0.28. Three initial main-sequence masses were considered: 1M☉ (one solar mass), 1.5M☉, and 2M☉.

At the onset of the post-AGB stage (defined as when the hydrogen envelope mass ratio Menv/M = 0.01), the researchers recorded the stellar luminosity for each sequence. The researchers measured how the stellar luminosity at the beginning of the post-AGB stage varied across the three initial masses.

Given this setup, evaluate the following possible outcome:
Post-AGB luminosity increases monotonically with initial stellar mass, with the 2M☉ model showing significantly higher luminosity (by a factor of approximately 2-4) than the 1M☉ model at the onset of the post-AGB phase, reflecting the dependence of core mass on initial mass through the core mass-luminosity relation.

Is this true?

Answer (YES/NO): YES